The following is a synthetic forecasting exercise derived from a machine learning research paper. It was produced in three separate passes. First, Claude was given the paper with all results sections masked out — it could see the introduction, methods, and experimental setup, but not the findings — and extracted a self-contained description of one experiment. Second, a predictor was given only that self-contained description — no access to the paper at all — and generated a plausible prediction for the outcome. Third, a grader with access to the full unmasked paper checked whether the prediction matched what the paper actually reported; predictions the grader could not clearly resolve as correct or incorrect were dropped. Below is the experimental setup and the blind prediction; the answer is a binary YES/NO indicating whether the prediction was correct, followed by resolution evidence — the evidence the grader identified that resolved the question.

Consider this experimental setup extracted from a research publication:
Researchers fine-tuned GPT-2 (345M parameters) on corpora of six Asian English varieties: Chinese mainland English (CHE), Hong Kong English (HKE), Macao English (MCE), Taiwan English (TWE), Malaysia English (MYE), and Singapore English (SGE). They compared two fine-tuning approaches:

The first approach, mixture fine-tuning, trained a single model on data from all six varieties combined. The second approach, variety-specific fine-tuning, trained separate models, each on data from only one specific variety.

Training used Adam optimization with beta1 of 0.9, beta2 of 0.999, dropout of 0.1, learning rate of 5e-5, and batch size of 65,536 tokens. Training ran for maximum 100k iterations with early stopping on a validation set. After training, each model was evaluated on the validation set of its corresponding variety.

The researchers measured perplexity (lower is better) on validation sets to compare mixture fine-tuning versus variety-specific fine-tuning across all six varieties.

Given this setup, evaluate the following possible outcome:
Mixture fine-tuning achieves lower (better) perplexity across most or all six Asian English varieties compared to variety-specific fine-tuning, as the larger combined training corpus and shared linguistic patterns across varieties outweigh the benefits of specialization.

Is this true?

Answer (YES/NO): NO